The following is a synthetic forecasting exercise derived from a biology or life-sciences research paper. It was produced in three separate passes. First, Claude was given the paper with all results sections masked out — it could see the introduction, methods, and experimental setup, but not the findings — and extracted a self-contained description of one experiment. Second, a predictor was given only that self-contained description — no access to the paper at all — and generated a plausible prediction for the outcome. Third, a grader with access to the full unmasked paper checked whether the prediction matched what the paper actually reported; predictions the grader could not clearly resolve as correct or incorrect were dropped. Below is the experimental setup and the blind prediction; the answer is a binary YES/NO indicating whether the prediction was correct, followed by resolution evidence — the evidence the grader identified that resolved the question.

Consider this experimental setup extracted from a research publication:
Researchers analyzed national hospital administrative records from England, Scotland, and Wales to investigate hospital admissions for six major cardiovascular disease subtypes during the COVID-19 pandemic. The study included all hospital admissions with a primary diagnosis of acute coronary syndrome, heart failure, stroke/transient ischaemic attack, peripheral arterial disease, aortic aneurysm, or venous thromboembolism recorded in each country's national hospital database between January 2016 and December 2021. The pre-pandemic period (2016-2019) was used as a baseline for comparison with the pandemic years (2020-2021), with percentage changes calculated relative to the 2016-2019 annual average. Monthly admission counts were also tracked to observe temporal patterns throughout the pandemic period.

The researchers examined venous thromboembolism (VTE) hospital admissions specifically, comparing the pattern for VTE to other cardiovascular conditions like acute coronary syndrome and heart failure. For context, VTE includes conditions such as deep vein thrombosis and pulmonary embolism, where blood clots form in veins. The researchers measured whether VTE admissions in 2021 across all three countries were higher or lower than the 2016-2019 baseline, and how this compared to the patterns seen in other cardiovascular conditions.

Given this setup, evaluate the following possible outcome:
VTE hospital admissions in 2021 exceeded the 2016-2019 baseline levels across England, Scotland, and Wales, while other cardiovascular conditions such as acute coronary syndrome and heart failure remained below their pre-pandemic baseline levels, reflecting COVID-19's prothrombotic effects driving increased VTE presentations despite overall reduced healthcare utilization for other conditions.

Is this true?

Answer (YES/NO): NO